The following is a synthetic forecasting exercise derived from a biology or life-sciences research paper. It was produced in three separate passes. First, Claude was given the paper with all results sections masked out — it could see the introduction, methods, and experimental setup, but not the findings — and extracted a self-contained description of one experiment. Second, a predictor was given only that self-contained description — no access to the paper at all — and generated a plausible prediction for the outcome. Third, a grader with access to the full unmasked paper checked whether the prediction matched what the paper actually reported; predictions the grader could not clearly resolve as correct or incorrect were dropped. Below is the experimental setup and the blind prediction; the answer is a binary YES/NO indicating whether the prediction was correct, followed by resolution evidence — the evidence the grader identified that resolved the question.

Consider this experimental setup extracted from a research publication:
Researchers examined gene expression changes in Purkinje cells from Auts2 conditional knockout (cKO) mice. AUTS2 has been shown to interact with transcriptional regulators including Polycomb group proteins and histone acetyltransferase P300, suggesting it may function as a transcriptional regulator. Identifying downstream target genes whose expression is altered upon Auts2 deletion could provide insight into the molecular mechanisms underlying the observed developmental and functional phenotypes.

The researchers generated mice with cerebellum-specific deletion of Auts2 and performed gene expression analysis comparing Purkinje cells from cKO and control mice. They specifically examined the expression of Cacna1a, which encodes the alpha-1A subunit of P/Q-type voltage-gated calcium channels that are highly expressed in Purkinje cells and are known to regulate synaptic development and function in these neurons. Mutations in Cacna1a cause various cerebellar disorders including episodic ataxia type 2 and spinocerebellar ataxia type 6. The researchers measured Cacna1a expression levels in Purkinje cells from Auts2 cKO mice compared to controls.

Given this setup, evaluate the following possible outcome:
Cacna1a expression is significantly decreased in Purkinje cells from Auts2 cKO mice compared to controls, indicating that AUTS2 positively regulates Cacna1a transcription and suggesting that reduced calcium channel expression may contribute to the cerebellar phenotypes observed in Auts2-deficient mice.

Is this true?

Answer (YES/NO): YES